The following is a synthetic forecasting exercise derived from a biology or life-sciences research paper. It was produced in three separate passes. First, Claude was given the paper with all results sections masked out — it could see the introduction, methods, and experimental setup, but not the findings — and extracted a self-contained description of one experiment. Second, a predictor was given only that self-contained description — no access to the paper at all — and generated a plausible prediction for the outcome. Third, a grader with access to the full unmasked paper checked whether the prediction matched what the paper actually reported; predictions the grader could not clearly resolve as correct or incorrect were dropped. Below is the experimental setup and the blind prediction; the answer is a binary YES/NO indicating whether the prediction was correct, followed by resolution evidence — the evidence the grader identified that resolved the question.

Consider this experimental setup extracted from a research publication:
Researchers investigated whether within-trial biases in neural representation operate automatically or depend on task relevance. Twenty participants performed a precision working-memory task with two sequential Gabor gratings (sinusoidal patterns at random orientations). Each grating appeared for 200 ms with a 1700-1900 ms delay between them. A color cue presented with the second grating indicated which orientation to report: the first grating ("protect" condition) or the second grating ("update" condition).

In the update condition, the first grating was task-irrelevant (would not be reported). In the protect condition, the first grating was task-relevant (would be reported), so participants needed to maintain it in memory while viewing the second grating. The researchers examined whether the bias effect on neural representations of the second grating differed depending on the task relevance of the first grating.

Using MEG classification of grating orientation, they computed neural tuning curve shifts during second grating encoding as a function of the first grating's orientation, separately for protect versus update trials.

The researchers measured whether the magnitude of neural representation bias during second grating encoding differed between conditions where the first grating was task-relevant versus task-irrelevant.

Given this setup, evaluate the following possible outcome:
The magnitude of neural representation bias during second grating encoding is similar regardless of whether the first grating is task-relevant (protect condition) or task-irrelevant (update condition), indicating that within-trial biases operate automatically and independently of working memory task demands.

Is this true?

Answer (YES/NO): NO